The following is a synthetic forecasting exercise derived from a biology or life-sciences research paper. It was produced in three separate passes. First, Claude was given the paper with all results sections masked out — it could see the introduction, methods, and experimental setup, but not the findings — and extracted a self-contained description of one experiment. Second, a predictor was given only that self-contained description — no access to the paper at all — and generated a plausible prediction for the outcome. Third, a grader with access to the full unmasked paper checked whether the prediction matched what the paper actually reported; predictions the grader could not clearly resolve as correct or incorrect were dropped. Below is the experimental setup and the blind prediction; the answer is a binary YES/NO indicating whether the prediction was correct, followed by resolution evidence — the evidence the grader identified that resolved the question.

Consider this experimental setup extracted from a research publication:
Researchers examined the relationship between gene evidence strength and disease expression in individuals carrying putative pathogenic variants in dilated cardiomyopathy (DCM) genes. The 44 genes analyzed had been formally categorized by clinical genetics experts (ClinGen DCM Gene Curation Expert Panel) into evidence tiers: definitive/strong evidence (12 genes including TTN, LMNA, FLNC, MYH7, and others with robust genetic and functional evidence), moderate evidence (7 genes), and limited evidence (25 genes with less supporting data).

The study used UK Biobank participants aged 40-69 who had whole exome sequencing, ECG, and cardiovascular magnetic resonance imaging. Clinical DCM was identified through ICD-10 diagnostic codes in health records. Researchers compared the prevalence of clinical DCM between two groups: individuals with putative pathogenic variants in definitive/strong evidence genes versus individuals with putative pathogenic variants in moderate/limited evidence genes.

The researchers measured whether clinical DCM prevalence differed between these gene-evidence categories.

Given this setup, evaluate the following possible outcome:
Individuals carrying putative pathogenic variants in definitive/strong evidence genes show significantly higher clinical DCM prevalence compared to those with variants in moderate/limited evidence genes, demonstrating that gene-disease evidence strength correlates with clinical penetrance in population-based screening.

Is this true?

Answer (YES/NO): NO